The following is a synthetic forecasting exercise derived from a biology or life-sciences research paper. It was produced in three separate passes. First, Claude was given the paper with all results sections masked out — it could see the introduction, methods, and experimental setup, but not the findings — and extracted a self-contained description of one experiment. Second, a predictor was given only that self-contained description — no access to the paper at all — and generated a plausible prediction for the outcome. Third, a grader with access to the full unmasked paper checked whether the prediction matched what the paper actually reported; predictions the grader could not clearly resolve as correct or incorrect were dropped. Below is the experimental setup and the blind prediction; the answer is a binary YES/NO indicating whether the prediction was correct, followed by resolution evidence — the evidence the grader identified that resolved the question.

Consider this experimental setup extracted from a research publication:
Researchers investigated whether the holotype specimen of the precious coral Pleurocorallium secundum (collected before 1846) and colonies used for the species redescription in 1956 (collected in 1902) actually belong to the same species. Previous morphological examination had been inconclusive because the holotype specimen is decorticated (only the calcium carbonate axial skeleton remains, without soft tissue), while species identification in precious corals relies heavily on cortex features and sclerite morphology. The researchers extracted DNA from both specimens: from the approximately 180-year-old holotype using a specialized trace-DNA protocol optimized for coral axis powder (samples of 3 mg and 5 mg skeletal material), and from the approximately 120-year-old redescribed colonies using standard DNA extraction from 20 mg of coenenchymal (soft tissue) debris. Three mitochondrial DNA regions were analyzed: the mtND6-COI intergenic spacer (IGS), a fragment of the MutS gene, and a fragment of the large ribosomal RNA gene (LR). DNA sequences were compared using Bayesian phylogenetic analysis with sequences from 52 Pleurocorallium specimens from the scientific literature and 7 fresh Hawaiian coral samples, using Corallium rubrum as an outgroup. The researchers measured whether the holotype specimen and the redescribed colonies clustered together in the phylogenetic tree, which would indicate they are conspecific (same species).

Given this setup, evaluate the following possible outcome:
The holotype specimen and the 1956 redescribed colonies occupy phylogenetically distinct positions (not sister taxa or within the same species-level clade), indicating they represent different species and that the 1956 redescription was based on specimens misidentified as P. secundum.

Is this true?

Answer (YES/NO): NO